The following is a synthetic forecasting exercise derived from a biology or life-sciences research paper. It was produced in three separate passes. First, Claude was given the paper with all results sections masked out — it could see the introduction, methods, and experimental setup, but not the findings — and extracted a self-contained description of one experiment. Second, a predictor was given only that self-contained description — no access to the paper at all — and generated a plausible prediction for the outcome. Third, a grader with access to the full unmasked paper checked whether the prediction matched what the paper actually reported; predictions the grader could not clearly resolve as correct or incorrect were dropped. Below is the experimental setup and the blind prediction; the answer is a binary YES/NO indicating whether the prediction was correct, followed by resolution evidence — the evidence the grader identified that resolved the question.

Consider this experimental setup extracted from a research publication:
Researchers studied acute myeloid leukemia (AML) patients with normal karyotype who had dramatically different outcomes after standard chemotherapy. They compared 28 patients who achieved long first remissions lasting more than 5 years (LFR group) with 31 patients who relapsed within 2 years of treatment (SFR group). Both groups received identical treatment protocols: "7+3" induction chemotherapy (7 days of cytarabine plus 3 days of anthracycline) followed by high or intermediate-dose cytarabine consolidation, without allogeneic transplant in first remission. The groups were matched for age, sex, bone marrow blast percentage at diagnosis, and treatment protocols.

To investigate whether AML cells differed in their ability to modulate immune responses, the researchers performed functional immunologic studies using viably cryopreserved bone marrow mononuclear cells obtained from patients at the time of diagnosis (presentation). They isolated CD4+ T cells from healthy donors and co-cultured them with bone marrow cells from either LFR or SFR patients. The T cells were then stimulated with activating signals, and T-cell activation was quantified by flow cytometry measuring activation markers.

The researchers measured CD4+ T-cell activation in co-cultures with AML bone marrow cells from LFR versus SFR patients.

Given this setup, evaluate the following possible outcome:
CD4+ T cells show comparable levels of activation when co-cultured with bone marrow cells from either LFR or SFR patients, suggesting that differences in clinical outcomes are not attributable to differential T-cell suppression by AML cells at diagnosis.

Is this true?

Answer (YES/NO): NO